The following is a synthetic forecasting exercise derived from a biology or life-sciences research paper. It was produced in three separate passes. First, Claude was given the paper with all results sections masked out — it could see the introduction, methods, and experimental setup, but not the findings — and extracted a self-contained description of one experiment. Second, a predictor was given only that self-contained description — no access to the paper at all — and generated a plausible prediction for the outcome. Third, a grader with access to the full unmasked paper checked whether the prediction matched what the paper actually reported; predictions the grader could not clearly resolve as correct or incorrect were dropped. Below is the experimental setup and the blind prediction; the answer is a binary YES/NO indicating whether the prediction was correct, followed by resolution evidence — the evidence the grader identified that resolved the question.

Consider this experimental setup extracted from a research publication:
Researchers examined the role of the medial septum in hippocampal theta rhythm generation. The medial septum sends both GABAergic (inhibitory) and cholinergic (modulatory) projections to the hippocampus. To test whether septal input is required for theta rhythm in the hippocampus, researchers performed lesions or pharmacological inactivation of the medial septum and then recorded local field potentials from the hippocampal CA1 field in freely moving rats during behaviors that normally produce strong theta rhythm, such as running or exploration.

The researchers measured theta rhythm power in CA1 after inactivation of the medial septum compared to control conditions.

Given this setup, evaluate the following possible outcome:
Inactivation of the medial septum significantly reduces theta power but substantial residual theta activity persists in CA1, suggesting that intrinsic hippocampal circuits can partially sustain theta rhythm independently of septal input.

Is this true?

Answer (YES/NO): NO